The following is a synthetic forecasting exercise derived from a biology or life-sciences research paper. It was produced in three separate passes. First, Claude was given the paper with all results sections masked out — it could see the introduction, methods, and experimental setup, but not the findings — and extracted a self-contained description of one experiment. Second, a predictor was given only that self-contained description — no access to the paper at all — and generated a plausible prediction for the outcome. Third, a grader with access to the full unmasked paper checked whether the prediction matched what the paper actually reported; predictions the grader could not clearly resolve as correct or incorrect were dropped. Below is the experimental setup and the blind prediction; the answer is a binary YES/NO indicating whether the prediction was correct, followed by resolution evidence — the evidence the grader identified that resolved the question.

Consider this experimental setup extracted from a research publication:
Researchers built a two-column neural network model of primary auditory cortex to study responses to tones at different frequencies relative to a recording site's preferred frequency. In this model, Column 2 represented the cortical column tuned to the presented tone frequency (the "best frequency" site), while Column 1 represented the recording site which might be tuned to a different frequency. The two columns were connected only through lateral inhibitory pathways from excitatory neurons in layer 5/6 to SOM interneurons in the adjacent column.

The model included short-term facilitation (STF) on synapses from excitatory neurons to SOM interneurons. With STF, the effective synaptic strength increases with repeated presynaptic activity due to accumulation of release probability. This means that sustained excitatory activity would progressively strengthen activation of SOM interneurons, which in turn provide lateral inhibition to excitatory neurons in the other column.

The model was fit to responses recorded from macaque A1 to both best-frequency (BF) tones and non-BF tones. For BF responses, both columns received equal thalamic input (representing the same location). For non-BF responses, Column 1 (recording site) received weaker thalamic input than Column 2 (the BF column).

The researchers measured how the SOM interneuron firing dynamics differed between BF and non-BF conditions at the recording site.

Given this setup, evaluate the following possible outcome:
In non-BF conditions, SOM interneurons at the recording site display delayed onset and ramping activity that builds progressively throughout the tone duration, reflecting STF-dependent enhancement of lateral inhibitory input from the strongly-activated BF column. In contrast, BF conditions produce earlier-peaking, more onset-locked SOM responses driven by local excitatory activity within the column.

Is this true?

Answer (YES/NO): NO